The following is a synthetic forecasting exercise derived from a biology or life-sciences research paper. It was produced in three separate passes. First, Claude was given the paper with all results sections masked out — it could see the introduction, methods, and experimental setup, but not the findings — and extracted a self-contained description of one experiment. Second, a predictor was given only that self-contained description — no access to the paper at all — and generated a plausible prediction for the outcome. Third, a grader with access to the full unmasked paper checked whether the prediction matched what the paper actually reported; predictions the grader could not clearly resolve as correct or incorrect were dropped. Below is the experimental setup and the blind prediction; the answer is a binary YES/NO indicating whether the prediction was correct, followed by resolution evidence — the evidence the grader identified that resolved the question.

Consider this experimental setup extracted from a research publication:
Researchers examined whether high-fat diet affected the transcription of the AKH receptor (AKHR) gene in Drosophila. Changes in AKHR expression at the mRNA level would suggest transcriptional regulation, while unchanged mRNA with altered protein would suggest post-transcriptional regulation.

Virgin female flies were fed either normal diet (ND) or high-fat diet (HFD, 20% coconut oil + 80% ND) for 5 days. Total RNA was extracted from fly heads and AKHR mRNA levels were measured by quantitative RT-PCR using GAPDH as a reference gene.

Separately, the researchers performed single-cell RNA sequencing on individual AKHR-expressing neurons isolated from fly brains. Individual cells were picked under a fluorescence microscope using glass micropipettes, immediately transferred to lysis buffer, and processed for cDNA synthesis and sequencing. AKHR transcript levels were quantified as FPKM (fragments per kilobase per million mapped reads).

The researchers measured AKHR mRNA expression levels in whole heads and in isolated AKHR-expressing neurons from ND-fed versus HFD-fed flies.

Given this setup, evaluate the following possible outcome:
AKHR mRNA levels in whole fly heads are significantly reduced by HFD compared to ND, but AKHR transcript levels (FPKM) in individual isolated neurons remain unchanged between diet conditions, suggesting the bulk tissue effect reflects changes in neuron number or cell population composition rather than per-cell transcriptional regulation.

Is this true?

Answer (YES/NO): NO